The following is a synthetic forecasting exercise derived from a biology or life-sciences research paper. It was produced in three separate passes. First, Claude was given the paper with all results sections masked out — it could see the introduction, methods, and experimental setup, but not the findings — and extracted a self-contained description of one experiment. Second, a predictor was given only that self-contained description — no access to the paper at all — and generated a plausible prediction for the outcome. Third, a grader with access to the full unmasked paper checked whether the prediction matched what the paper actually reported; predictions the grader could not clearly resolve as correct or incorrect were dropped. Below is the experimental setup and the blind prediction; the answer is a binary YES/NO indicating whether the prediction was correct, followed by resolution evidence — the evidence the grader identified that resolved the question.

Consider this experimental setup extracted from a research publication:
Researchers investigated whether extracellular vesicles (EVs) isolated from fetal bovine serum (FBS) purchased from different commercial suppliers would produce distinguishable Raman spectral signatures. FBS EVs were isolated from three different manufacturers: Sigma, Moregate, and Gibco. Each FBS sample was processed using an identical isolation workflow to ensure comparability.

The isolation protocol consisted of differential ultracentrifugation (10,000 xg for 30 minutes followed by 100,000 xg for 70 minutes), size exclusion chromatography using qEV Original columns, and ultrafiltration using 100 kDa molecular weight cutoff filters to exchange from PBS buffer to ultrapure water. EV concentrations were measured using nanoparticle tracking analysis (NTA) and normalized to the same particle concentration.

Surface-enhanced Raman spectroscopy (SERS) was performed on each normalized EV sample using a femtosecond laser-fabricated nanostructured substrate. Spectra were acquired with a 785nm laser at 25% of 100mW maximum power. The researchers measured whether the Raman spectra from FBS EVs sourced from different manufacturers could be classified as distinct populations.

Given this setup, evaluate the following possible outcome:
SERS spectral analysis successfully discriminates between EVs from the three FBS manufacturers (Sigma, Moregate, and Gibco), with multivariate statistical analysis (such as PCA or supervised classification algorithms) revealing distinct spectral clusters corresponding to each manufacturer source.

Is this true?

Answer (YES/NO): NO